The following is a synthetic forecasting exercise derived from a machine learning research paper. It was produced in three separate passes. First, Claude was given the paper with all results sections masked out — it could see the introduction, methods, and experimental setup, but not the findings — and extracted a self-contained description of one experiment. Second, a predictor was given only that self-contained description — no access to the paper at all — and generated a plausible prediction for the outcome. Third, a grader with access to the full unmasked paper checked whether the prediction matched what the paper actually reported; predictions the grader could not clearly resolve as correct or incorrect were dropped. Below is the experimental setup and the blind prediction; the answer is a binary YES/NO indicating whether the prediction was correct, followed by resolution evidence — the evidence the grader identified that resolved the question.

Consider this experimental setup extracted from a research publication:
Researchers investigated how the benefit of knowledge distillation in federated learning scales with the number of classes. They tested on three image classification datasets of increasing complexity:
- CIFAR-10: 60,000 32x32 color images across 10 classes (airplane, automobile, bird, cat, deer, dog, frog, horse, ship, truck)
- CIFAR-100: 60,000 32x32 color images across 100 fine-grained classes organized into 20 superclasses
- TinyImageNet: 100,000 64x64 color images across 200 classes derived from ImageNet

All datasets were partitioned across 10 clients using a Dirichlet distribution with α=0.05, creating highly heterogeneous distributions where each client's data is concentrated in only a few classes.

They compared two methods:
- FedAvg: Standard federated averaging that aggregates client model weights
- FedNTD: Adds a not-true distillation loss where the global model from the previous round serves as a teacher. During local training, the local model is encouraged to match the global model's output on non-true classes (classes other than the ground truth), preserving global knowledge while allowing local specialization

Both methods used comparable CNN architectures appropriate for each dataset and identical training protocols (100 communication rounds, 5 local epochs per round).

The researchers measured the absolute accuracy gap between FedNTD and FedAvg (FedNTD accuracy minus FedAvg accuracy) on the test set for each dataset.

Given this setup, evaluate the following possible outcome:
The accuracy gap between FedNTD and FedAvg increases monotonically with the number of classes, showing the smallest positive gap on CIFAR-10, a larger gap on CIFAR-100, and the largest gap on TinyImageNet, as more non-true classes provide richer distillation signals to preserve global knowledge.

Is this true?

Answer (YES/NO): NO